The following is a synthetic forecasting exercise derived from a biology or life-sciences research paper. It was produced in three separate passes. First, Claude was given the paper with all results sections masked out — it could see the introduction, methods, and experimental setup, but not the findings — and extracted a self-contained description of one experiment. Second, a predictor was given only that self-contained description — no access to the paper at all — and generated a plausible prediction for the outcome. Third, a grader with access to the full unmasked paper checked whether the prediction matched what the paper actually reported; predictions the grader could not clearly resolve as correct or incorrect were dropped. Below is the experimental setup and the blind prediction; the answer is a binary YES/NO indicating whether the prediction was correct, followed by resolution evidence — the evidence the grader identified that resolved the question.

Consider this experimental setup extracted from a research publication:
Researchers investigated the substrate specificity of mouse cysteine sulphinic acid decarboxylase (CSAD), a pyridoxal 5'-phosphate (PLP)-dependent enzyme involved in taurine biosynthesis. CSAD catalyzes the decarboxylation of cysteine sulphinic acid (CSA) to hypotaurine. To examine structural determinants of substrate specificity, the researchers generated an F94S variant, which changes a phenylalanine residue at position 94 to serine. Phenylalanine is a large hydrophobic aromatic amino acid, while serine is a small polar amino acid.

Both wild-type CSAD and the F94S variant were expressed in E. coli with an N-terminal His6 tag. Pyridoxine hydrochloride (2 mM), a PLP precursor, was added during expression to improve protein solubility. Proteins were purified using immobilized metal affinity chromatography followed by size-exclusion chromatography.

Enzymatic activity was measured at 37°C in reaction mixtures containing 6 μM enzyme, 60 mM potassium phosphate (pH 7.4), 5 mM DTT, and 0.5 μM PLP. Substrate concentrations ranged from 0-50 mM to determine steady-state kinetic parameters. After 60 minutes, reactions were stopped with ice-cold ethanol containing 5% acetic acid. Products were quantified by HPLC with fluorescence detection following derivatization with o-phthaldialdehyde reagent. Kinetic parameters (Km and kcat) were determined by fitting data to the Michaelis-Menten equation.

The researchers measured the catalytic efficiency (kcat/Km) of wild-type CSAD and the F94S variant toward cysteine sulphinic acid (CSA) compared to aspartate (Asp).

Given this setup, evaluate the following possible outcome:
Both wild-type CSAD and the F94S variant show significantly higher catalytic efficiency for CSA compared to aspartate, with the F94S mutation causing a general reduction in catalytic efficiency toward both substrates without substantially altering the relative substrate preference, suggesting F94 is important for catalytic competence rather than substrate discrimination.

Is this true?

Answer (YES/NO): NO